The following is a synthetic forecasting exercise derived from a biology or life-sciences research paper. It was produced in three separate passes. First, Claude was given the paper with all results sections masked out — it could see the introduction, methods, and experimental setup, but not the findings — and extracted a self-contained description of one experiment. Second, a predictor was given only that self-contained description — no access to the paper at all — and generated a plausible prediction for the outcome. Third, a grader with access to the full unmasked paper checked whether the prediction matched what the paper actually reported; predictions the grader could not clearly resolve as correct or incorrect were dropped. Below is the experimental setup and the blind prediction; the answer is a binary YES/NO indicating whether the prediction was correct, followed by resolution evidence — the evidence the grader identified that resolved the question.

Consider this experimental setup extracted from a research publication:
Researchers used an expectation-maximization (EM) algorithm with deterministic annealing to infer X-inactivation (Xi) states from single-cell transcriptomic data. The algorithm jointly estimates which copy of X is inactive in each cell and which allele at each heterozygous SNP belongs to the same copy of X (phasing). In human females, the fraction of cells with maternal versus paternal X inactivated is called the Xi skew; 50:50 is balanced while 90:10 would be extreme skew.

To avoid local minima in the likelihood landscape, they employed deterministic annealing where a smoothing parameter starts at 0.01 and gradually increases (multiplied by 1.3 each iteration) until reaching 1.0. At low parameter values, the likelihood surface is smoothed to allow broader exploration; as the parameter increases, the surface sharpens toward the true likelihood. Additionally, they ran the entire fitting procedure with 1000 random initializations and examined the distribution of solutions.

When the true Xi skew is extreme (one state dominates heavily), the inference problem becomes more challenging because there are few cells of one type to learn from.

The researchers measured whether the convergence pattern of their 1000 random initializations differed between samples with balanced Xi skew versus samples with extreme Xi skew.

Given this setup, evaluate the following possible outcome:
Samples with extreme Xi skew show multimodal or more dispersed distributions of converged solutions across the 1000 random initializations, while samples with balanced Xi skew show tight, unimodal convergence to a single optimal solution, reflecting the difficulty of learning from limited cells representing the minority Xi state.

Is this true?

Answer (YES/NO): YES